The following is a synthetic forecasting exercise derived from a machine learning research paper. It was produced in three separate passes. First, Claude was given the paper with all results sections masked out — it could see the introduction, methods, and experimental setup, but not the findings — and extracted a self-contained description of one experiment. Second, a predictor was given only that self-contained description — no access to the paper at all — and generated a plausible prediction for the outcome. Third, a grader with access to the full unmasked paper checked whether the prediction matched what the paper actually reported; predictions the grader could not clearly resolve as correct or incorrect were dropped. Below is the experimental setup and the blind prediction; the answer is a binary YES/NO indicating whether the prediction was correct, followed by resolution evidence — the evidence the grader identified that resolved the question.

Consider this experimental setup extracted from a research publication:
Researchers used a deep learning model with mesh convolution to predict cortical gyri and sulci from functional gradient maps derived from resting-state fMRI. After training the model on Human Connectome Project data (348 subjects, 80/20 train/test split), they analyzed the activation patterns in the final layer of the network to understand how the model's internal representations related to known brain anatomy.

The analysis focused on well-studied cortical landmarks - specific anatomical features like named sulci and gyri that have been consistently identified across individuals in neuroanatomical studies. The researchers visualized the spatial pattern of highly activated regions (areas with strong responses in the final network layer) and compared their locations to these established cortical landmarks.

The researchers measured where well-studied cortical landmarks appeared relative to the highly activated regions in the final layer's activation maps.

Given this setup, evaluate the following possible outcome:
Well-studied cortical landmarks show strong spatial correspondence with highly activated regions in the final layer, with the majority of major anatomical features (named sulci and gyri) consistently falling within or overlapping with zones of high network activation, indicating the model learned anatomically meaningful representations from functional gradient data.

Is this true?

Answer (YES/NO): NO